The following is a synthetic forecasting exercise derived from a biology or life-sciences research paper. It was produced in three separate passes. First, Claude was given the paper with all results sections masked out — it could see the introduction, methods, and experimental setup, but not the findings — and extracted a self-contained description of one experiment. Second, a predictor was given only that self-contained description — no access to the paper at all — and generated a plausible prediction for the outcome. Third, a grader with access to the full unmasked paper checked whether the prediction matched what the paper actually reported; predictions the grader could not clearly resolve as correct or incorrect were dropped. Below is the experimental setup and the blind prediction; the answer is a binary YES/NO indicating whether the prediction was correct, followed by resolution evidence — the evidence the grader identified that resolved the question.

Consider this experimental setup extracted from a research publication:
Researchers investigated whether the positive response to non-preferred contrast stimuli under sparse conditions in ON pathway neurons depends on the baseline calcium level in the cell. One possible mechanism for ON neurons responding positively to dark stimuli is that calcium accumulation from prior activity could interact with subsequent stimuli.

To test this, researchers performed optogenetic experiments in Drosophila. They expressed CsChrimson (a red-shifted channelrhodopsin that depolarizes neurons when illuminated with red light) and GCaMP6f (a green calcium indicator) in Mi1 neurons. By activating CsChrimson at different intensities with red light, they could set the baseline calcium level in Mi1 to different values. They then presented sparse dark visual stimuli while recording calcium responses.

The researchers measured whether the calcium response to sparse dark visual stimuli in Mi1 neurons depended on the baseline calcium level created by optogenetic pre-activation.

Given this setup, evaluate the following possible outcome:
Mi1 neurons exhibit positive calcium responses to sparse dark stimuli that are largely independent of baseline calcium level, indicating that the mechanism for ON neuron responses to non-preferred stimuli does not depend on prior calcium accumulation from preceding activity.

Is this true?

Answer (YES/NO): YES